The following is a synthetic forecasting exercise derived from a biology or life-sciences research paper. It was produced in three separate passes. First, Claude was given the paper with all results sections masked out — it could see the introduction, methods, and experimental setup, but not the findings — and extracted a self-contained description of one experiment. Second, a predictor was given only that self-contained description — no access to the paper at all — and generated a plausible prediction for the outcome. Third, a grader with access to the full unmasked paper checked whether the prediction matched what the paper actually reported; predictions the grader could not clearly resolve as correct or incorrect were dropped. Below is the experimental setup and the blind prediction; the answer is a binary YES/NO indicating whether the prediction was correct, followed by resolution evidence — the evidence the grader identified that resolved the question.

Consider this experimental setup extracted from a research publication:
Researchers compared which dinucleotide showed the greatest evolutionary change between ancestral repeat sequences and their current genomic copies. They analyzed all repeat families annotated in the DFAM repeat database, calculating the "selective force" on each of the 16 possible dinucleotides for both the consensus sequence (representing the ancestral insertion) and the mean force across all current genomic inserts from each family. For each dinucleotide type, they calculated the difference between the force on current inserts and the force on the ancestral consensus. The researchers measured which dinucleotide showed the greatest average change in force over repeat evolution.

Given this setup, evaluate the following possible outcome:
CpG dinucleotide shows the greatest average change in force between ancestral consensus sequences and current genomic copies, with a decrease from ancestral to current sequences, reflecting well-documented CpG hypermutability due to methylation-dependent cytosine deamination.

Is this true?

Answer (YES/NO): YES